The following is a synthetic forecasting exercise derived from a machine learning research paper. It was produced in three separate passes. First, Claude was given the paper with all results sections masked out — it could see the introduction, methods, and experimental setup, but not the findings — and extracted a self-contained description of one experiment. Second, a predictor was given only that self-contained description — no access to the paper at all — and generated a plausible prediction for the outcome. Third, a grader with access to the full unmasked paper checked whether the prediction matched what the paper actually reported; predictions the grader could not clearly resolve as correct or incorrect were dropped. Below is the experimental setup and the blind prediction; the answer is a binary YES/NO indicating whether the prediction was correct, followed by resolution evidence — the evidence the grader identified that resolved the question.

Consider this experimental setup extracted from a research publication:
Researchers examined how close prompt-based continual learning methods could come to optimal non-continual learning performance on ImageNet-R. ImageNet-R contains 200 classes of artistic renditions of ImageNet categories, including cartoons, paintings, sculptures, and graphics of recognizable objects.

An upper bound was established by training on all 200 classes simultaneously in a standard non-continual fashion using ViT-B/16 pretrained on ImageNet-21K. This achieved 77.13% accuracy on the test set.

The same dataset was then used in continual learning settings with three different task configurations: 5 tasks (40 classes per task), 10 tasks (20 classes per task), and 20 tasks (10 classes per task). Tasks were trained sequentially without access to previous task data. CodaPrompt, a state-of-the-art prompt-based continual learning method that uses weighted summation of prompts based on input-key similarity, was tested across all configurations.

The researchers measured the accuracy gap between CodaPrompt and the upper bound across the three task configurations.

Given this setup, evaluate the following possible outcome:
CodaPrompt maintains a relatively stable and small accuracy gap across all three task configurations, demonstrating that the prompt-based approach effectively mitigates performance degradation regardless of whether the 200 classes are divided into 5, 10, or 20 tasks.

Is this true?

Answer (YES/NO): NO